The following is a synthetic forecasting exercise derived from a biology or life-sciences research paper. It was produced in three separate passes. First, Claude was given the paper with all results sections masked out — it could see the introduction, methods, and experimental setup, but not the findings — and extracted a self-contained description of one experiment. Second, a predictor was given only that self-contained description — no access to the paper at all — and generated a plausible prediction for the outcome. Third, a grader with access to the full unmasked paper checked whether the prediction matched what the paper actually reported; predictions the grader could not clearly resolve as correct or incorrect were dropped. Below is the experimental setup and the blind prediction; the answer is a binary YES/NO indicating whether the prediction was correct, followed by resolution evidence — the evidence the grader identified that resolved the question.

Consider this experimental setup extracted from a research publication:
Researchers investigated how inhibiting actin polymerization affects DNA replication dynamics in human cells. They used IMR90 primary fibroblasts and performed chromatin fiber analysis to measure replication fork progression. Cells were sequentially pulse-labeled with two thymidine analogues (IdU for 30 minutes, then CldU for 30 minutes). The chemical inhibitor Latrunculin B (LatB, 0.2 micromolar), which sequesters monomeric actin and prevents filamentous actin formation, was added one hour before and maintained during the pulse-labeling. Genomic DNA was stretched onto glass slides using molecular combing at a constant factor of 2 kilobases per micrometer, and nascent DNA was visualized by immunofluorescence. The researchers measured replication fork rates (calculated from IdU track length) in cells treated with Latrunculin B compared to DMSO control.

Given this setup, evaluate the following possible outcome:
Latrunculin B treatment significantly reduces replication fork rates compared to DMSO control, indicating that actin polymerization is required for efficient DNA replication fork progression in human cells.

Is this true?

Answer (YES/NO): YES